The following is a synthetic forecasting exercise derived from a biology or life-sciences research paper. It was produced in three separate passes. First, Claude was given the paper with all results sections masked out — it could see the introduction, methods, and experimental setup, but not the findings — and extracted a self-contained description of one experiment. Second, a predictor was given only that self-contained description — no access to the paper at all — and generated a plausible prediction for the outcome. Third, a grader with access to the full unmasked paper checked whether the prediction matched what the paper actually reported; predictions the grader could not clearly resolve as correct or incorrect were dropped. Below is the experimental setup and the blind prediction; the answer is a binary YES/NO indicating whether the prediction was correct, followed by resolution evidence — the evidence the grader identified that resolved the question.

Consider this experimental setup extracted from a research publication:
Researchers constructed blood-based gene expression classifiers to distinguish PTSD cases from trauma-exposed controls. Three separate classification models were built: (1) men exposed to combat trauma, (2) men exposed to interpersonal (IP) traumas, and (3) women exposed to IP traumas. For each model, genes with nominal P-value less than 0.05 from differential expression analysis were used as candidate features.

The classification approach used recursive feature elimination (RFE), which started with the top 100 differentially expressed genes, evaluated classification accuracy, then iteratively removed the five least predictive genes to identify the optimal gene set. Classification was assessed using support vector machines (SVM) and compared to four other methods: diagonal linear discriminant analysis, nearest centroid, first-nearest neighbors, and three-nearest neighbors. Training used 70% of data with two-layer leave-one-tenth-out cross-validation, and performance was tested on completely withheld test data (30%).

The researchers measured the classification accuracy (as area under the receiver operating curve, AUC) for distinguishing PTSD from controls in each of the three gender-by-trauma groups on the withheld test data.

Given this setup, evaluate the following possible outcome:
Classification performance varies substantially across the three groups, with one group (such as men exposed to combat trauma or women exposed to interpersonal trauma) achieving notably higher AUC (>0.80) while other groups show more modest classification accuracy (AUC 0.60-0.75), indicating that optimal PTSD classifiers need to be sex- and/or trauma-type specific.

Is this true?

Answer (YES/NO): NO